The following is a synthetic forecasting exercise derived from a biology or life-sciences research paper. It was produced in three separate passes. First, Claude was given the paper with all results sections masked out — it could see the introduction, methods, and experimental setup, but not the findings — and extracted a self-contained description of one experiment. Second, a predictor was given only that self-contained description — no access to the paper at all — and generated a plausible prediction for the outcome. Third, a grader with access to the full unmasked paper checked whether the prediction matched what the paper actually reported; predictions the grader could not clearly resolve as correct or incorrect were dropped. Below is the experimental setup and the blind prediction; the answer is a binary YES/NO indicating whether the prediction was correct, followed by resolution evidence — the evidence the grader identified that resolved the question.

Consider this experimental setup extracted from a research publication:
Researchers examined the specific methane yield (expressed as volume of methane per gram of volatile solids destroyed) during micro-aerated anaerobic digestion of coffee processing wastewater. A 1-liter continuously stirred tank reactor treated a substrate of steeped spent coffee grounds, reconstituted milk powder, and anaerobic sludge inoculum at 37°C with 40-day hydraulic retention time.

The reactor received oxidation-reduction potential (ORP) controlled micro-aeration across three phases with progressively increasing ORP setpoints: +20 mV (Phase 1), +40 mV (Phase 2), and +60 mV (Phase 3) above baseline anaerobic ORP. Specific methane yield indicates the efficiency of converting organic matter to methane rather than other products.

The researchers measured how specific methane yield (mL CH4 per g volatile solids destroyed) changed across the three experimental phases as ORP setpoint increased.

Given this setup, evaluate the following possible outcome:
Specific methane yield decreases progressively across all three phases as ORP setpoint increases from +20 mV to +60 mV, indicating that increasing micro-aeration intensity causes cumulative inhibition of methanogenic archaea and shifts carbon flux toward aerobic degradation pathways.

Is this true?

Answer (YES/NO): YES